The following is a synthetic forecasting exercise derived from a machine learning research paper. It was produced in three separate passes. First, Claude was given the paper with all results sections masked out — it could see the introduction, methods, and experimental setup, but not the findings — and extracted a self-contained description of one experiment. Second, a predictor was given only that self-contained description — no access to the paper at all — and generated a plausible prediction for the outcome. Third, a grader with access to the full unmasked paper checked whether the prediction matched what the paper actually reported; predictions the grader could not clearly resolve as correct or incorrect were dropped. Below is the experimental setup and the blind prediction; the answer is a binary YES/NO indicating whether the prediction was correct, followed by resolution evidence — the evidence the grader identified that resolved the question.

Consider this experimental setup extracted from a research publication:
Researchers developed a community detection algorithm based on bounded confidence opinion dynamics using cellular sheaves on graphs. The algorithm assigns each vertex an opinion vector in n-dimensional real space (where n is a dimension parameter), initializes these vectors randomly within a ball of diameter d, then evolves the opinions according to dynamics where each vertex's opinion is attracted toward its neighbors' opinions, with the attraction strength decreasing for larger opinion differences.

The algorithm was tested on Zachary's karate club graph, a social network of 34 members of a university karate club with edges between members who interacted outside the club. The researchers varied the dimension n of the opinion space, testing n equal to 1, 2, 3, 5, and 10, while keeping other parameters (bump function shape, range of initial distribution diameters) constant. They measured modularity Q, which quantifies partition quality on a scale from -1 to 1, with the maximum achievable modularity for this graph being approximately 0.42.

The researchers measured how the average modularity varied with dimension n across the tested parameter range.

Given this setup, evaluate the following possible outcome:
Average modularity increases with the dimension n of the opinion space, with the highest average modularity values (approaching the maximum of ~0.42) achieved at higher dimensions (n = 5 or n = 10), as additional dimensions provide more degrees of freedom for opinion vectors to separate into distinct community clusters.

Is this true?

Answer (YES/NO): NO